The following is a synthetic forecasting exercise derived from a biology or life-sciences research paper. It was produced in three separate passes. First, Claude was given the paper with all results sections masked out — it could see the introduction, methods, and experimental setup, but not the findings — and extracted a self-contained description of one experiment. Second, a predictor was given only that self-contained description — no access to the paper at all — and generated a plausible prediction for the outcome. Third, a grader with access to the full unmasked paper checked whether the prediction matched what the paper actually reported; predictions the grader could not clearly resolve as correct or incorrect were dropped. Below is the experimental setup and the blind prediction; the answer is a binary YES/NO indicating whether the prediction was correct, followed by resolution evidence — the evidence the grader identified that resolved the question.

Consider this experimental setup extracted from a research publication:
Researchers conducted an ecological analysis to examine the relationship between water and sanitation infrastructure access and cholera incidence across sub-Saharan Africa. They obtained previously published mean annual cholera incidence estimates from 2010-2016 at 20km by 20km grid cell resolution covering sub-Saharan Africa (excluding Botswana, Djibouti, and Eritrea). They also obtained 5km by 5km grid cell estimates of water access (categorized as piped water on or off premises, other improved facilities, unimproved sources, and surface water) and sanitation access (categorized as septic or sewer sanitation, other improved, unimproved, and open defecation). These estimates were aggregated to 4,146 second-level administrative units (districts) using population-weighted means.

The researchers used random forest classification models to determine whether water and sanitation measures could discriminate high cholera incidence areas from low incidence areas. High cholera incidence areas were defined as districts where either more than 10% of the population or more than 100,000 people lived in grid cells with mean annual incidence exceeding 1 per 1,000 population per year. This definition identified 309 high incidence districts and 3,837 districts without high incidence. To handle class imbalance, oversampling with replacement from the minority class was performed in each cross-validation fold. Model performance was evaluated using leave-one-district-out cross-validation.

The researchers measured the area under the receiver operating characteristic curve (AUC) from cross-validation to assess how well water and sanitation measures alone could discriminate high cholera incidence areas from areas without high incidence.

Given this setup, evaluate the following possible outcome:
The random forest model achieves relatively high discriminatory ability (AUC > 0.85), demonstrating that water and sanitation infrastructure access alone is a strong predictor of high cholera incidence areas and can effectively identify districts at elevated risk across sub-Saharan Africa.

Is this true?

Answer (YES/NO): NO